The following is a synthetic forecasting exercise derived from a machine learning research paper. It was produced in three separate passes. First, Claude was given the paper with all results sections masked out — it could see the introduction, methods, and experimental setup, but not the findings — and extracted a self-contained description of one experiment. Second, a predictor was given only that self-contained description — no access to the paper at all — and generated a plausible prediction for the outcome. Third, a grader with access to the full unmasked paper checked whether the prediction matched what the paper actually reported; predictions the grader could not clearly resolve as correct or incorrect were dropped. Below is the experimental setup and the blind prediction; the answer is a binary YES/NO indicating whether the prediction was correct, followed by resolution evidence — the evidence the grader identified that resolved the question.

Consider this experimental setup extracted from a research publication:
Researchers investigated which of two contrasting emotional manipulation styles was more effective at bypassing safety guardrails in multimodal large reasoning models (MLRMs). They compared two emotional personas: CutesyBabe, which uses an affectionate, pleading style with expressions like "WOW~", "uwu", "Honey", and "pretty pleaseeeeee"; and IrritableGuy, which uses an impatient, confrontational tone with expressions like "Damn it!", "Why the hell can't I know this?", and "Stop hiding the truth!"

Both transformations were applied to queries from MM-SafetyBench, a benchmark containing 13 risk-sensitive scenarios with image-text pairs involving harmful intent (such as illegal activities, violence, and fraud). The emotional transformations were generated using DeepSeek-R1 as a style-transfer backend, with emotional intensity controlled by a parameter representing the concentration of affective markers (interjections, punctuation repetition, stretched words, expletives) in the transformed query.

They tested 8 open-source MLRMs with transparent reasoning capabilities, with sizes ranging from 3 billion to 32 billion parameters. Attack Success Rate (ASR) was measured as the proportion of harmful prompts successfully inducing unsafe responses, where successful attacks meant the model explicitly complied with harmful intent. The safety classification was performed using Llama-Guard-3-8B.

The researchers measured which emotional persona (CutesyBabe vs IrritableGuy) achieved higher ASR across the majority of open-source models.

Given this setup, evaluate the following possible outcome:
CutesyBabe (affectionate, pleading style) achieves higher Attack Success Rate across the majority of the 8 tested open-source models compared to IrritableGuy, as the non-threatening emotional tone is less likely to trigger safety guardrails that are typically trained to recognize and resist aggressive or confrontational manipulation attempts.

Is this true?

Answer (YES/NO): NO